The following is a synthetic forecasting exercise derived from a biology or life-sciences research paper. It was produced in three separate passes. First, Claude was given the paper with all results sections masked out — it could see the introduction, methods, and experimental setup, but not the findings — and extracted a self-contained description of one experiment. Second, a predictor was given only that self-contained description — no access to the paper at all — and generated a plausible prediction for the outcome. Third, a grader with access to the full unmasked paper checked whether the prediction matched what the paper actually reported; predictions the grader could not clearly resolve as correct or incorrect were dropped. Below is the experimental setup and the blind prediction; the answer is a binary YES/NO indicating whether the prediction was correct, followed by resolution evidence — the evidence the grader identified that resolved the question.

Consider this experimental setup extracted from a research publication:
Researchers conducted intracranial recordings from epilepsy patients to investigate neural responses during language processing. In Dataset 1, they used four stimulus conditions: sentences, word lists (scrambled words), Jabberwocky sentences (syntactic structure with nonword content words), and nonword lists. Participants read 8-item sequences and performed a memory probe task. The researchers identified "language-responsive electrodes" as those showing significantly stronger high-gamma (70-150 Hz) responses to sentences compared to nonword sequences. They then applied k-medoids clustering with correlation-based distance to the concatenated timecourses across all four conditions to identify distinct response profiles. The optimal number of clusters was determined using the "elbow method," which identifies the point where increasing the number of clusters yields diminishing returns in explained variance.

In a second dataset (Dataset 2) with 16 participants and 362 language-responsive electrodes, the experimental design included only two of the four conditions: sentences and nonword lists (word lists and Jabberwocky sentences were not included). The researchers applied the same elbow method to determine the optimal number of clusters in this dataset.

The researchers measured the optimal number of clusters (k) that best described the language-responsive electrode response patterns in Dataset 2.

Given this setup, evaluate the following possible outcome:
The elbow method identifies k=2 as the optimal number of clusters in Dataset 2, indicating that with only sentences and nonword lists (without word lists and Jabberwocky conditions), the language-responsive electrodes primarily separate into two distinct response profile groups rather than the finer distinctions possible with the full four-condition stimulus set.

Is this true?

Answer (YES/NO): YES